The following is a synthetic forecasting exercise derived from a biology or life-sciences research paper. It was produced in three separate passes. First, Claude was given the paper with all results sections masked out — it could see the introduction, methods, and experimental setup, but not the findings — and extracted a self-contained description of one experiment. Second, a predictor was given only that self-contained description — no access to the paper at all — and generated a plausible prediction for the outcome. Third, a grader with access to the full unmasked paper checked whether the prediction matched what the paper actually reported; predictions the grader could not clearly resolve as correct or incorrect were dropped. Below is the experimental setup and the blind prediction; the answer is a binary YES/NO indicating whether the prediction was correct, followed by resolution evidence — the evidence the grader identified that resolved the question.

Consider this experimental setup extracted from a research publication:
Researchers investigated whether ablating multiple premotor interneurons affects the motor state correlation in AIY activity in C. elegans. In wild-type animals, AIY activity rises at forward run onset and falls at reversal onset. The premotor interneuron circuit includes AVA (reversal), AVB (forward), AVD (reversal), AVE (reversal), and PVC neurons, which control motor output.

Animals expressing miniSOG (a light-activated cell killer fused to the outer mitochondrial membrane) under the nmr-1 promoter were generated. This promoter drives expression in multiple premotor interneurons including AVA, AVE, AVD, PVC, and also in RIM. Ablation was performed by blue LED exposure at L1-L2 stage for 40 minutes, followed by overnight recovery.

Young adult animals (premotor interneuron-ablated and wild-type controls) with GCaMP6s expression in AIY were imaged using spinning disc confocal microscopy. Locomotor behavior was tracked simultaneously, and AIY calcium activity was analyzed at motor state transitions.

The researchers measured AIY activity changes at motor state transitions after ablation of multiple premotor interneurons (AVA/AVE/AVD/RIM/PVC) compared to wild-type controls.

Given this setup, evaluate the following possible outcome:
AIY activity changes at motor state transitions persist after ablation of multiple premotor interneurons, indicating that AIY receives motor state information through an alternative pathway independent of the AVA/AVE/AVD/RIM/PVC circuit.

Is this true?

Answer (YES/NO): NO